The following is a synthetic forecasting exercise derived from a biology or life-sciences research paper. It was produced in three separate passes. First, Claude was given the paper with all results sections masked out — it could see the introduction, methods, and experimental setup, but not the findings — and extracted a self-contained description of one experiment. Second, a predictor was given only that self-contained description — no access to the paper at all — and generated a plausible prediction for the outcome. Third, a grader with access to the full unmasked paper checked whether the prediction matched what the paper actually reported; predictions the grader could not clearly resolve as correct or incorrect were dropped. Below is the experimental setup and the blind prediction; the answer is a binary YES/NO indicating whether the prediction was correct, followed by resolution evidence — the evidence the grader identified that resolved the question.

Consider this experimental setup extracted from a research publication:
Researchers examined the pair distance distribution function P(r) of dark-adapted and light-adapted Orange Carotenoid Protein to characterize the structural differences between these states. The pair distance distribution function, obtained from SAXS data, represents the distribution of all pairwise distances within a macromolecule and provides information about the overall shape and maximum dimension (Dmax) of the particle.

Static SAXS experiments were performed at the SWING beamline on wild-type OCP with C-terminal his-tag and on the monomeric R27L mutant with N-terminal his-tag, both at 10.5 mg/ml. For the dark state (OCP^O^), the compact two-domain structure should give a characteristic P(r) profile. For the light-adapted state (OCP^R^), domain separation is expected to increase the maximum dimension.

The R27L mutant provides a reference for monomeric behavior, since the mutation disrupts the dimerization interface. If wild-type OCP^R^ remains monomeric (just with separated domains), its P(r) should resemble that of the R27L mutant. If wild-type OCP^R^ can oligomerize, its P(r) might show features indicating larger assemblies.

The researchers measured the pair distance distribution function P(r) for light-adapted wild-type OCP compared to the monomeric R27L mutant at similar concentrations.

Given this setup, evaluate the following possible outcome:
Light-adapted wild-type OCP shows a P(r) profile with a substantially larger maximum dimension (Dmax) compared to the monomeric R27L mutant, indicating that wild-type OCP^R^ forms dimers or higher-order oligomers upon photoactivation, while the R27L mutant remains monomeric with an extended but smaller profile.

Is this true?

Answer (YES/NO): NO